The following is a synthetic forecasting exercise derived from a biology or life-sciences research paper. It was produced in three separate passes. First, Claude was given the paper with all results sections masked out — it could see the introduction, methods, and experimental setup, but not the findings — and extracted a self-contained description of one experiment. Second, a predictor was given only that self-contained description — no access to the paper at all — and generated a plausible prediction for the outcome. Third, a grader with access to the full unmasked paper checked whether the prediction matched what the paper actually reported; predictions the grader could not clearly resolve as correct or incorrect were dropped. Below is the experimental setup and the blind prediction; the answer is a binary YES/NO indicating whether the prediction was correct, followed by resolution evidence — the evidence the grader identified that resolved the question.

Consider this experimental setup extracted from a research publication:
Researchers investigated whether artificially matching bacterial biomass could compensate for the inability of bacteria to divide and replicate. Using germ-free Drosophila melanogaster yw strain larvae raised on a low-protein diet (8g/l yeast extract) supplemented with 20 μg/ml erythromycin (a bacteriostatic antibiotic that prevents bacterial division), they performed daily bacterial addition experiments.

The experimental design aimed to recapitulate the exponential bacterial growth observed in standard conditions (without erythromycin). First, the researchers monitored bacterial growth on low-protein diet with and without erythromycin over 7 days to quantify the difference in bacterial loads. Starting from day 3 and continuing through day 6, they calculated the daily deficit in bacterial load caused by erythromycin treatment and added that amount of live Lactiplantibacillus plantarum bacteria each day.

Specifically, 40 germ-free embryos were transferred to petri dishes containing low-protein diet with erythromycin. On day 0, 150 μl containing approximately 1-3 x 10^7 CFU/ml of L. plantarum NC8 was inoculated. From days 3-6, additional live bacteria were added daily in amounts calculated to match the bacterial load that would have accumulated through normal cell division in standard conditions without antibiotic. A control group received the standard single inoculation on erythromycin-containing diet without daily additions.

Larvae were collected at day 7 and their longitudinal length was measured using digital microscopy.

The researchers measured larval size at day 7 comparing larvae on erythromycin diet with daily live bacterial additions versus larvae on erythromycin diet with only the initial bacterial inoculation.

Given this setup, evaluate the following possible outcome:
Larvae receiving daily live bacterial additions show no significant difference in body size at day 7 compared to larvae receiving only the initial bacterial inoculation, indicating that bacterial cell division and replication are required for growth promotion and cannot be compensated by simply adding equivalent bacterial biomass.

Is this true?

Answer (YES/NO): NO